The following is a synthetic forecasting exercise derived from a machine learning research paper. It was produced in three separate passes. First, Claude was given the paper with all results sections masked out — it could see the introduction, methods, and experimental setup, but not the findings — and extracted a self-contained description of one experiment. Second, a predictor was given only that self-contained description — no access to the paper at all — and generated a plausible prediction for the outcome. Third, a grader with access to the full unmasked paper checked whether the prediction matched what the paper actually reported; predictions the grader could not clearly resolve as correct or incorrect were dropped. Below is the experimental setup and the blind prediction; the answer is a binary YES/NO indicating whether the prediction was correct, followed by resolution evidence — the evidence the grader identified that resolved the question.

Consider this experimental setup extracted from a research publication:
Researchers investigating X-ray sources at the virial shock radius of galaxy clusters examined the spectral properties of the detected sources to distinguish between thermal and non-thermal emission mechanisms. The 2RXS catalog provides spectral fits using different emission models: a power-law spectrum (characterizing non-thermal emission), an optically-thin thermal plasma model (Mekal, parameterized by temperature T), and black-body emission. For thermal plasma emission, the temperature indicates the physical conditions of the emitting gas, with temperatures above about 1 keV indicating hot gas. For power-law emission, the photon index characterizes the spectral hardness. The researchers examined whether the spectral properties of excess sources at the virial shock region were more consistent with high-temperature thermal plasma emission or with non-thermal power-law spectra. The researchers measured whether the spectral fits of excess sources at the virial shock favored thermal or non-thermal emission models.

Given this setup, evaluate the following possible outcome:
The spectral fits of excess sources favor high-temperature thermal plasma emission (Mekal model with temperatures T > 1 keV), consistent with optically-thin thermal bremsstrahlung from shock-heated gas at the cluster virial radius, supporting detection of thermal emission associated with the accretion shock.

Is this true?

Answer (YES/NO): YES